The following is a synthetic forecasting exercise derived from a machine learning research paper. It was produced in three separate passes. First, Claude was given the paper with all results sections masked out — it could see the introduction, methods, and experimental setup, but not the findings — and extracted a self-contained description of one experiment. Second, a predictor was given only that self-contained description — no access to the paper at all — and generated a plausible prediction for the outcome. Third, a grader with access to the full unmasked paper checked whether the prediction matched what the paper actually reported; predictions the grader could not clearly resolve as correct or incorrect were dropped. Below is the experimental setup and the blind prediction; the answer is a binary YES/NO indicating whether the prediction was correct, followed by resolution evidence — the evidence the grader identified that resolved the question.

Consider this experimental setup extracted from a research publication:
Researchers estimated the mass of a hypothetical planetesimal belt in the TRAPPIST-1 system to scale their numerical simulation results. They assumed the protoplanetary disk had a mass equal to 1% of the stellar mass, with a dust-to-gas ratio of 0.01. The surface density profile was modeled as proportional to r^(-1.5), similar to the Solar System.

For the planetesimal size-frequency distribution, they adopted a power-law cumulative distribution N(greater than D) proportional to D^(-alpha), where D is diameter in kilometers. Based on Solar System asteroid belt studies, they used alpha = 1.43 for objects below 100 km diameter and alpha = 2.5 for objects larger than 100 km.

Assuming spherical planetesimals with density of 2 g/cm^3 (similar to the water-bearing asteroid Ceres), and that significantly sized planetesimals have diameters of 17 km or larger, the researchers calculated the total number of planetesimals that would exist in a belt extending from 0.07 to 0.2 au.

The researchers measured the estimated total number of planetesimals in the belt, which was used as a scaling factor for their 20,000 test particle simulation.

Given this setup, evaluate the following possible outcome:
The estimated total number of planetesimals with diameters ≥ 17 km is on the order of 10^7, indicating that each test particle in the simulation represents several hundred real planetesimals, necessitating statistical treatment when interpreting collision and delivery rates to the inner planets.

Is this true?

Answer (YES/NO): NO